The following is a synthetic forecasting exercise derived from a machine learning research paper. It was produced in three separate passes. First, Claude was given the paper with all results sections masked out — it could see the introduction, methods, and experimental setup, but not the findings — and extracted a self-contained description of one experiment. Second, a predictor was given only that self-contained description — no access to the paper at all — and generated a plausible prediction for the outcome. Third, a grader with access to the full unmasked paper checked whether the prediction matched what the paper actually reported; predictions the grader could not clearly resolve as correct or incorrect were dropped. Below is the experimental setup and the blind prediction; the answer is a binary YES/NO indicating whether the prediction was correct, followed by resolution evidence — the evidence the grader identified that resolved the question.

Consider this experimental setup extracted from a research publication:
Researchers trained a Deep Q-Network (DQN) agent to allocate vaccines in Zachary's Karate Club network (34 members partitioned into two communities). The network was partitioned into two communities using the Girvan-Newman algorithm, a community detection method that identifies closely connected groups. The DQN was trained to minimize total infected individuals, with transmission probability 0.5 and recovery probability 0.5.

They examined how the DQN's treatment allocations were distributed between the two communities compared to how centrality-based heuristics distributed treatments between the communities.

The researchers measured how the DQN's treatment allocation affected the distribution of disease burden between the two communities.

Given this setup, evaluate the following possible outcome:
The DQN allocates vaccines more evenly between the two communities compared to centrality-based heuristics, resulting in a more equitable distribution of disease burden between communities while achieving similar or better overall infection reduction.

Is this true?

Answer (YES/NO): NO